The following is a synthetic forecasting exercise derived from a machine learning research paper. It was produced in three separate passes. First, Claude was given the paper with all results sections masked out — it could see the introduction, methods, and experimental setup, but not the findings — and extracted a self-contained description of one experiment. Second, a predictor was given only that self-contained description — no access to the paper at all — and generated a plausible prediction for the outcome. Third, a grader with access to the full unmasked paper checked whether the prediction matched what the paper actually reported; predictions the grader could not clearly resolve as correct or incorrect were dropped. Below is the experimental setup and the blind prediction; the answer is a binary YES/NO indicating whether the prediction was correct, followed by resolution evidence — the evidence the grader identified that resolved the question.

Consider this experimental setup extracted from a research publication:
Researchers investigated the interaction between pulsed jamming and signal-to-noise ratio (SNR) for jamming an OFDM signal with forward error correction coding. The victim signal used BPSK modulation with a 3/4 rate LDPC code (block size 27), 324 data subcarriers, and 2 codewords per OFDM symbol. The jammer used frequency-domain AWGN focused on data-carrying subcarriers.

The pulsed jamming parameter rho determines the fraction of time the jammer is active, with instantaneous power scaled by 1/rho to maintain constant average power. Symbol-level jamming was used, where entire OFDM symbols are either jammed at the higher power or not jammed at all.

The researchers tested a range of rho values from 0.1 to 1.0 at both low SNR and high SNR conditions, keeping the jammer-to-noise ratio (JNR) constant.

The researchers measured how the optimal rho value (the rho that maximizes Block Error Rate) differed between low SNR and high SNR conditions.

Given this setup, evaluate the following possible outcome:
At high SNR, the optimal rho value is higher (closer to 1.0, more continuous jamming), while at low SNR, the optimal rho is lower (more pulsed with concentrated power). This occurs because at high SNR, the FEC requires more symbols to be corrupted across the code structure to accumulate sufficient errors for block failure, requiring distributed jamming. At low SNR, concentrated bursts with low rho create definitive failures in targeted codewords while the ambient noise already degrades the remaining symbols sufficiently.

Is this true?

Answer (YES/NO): NO